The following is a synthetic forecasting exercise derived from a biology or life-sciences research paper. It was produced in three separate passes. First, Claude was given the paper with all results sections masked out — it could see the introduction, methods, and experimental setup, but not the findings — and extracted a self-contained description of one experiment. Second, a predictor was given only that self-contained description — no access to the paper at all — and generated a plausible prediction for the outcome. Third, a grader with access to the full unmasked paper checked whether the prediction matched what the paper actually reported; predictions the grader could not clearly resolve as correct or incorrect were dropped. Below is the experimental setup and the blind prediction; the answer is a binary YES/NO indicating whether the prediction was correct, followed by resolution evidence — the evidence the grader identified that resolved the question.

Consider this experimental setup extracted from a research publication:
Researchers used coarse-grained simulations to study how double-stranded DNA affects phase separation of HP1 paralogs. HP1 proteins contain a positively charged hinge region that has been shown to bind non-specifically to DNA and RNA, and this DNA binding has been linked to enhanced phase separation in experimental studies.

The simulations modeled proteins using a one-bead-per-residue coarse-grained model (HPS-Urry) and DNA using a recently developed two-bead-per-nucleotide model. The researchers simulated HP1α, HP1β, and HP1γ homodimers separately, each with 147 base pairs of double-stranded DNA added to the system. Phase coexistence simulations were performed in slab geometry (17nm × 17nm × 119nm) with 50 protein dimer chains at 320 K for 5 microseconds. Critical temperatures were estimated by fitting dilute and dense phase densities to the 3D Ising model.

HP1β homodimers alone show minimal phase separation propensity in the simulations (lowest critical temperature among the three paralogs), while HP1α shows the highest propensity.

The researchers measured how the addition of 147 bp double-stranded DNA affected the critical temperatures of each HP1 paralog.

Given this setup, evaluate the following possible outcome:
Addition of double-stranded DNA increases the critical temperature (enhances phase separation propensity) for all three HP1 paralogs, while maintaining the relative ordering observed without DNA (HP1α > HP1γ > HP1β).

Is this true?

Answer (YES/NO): NO